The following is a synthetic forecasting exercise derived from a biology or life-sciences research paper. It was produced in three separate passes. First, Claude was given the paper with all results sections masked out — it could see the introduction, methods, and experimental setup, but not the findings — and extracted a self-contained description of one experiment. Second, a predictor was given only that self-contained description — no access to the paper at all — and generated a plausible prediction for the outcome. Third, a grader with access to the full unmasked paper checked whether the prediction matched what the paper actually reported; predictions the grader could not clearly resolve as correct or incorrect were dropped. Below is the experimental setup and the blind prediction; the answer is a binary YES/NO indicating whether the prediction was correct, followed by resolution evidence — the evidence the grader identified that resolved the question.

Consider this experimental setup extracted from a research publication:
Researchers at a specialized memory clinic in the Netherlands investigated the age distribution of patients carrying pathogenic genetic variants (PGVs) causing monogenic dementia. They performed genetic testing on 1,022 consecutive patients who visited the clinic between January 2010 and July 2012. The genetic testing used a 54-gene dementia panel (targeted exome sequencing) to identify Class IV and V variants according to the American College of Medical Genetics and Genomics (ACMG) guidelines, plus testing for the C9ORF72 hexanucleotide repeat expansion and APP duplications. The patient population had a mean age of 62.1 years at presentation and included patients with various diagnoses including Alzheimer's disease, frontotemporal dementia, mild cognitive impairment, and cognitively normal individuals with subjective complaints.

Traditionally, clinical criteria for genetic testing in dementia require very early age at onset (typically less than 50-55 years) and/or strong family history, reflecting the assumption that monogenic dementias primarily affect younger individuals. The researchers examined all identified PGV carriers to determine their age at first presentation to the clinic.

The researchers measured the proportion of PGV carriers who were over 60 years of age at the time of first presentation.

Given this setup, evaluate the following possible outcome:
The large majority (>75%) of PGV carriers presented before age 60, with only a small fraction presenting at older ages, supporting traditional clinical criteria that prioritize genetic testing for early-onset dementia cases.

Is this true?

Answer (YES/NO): NO